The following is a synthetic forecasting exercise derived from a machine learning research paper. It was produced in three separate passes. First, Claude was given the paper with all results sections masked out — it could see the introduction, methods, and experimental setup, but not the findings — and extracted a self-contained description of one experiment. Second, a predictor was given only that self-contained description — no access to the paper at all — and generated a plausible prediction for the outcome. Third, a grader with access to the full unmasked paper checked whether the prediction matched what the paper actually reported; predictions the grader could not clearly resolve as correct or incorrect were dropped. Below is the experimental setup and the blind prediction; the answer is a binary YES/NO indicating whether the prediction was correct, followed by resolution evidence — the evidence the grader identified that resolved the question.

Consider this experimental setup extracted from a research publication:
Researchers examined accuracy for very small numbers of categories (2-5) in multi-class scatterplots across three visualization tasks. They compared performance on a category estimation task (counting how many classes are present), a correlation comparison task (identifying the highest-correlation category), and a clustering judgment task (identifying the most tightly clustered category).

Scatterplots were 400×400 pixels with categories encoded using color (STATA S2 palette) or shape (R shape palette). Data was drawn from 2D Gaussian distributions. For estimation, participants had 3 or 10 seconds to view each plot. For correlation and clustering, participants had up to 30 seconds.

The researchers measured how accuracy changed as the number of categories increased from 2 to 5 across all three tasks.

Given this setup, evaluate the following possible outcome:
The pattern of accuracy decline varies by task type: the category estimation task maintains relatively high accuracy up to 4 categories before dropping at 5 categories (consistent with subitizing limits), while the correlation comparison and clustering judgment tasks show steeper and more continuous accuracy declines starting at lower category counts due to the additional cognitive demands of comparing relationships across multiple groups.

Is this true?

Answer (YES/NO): NO